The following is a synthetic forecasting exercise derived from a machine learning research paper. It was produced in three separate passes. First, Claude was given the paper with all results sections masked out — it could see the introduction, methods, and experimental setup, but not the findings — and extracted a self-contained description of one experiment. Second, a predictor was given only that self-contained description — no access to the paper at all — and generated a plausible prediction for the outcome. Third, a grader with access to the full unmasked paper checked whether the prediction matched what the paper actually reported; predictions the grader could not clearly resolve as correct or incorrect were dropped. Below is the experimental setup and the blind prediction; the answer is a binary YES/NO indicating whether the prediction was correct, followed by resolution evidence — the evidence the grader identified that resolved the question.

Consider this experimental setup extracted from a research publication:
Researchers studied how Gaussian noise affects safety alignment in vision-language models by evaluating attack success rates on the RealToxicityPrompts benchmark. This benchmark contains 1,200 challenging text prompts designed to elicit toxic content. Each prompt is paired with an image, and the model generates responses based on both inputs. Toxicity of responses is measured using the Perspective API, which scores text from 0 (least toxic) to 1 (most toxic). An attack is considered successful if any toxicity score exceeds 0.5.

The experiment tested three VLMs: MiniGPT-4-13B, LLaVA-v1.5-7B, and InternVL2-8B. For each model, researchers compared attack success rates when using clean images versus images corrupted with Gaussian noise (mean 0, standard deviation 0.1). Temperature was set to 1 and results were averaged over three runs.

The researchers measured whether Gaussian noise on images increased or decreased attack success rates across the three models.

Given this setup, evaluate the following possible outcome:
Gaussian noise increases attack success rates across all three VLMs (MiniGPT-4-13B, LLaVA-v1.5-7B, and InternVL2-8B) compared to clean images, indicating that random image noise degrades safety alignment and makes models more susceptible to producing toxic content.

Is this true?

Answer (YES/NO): YES